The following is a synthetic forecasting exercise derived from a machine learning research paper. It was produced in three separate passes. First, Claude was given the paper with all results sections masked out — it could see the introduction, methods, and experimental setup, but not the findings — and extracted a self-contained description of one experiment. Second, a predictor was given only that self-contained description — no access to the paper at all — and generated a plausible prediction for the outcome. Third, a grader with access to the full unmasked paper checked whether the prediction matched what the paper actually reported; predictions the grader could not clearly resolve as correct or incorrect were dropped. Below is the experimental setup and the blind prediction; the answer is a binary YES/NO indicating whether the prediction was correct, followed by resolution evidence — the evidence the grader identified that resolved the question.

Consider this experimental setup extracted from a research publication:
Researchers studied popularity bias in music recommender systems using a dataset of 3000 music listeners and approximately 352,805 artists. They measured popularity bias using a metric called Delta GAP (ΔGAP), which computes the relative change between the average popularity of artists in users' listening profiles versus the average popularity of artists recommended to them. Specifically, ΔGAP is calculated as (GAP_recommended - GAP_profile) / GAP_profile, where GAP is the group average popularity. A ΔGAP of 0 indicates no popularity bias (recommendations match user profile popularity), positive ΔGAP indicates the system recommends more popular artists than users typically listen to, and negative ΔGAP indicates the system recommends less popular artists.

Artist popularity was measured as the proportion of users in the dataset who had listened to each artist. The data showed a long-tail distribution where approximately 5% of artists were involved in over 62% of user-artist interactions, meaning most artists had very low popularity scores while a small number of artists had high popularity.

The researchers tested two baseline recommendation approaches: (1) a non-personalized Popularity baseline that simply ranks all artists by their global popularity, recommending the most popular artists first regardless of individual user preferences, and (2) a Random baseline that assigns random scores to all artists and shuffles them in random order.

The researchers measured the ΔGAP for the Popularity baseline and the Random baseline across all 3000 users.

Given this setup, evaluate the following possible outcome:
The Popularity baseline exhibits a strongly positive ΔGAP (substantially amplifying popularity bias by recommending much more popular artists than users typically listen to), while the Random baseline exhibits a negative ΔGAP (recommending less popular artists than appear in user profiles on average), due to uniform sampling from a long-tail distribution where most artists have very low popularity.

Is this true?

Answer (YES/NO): YES